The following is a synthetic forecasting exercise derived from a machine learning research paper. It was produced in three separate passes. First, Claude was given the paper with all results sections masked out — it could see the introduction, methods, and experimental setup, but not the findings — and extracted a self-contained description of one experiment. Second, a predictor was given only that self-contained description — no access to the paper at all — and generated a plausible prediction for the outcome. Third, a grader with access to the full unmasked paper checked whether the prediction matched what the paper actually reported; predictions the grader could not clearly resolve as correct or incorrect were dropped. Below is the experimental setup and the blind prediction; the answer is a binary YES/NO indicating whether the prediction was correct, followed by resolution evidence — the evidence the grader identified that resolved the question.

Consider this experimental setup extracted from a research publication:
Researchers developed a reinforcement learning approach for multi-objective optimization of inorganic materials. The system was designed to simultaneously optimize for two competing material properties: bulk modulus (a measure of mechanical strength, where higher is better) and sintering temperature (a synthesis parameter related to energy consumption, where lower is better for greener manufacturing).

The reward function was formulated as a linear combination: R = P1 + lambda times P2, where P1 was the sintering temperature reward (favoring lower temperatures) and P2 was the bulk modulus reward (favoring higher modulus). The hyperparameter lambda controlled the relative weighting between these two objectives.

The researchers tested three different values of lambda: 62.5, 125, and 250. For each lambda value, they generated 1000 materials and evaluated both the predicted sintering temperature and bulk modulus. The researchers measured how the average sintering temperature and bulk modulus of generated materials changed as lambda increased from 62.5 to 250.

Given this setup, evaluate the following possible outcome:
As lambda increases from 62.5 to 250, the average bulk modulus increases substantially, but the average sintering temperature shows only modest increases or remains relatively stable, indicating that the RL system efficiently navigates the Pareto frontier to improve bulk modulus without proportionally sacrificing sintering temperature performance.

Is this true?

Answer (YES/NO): NO